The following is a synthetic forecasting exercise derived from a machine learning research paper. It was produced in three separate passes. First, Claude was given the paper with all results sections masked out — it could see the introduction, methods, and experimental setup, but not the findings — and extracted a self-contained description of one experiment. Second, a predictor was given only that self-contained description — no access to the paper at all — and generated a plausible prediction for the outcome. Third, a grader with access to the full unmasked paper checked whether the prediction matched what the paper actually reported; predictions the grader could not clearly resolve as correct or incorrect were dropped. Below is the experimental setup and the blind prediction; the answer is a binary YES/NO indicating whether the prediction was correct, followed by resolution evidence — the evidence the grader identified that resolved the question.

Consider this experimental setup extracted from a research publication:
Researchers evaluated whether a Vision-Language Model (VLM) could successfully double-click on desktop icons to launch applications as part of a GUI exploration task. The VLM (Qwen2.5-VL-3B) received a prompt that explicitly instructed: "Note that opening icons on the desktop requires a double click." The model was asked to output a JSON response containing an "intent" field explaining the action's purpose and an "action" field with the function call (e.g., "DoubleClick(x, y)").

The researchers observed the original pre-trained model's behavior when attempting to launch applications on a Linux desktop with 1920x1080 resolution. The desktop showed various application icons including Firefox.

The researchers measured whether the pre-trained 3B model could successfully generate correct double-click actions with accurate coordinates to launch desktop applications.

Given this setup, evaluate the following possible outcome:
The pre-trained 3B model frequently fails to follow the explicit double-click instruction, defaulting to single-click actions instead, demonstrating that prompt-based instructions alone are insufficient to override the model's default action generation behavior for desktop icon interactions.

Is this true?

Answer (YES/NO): NO